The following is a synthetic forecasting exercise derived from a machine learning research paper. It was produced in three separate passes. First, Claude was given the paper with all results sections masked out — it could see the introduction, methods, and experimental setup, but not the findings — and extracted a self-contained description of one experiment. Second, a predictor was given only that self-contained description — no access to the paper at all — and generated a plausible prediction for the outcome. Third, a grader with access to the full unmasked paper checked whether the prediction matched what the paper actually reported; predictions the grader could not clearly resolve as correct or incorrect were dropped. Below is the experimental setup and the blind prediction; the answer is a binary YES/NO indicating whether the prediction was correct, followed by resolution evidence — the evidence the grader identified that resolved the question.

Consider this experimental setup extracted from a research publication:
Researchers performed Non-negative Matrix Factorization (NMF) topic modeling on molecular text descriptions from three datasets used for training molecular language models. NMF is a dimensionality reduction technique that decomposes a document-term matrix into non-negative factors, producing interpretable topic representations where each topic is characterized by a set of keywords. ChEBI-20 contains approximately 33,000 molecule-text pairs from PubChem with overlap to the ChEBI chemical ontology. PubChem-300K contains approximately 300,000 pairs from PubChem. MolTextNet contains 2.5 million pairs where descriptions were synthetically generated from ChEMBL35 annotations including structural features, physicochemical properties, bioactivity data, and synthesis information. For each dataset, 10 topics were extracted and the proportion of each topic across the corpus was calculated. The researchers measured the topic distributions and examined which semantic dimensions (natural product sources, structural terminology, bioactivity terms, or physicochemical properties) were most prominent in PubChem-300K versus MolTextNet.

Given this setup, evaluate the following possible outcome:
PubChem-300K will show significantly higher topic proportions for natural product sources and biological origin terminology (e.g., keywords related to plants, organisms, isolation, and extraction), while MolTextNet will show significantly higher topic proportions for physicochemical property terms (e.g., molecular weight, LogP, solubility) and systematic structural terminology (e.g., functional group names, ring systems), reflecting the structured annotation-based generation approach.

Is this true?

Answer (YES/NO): YES